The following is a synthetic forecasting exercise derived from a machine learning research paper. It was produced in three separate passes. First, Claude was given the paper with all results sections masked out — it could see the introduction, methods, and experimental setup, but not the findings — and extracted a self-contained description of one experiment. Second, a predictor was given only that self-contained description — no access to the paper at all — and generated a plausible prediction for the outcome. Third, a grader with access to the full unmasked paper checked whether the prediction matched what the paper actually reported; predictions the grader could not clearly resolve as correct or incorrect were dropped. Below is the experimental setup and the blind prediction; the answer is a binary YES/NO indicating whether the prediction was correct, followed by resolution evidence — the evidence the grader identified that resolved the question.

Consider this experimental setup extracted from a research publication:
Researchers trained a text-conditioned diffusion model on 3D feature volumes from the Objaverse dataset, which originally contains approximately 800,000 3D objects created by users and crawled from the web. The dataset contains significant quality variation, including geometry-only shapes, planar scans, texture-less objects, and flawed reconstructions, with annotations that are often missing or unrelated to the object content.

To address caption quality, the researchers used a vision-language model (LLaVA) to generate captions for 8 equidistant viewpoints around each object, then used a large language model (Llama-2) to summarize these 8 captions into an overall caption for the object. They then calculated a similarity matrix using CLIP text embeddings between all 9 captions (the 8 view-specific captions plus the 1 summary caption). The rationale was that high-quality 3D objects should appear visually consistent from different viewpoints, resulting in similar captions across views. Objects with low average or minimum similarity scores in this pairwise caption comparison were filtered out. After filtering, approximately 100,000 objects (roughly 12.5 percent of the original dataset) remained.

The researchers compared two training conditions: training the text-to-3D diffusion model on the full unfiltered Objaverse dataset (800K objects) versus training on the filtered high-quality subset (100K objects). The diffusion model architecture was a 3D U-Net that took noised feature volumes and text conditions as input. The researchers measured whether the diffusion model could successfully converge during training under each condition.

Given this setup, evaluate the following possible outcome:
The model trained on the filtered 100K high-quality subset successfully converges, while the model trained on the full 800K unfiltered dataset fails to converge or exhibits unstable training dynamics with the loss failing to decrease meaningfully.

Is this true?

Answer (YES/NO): YES